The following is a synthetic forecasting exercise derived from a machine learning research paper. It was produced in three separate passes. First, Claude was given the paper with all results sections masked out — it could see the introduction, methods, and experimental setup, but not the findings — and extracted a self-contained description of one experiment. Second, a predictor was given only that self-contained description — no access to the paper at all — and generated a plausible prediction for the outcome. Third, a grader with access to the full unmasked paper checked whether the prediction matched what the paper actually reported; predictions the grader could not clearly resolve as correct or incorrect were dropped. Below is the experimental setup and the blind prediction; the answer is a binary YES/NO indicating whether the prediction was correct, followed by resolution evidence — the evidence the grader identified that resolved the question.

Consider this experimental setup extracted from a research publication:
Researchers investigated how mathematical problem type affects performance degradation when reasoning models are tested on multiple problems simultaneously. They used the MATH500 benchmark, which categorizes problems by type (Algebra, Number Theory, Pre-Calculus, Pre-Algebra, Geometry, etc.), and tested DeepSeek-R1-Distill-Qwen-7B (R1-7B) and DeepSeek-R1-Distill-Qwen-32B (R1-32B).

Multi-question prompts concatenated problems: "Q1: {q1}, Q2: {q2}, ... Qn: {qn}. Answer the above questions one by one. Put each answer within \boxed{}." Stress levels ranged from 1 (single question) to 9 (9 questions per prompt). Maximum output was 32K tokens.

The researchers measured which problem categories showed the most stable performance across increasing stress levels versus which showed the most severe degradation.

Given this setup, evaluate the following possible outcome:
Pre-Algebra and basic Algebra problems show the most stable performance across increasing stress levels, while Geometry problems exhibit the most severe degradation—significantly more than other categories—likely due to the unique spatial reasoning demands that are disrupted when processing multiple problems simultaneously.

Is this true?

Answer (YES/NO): NO